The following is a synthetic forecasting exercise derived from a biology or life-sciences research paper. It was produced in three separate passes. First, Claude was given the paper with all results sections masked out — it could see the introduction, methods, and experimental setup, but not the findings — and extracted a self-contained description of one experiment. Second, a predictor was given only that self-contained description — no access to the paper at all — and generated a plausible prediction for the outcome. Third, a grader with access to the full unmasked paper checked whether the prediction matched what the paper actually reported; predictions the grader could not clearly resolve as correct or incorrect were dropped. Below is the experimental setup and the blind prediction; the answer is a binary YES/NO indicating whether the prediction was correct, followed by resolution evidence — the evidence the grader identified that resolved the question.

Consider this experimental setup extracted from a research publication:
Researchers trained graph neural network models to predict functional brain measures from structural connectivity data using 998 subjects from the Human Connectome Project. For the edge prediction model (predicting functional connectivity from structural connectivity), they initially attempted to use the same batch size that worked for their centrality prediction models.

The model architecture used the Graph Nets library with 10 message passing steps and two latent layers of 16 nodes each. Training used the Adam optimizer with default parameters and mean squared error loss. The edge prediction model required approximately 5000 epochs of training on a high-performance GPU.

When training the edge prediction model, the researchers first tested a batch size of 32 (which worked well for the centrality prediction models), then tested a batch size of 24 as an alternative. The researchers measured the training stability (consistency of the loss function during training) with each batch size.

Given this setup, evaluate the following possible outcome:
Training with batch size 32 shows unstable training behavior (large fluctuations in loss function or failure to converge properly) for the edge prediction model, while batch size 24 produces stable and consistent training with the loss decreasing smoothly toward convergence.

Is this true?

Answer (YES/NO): YES